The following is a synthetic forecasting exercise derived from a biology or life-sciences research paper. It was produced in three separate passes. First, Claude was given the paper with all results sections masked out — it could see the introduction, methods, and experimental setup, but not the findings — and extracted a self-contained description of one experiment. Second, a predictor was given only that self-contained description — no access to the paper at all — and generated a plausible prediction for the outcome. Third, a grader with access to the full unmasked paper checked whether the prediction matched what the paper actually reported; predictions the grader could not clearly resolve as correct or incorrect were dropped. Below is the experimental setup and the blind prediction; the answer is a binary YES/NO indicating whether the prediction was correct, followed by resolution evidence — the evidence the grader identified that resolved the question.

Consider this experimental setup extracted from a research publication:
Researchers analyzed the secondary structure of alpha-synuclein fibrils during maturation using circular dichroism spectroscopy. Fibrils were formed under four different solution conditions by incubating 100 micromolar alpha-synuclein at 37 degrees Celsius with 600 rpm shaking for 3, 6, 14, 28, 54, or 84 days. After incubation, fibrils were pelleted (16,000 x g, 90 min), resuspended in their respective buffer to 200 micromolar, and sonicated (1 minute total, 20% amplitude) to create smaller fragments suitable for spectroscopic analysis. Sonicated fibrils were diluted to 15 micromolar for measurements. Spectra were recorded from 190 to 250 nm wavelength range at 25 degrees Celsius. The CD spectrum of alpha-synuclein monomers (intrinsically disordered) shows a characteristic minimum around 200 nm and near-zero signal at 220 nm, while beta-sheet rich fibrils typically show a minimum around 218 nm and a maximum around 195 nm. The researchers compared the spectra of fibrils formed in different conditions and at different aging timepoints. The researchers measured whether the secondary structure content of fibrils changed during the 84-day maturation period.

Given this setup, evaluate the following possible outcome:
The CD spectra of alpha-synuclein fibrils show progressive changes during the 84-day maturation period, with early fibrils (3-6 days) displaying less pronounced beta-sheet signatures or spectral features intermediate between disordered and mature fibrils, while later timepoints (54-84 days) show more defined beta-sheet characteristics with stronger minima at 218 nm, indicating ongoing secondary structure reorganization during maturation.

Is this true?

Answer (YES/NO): NO